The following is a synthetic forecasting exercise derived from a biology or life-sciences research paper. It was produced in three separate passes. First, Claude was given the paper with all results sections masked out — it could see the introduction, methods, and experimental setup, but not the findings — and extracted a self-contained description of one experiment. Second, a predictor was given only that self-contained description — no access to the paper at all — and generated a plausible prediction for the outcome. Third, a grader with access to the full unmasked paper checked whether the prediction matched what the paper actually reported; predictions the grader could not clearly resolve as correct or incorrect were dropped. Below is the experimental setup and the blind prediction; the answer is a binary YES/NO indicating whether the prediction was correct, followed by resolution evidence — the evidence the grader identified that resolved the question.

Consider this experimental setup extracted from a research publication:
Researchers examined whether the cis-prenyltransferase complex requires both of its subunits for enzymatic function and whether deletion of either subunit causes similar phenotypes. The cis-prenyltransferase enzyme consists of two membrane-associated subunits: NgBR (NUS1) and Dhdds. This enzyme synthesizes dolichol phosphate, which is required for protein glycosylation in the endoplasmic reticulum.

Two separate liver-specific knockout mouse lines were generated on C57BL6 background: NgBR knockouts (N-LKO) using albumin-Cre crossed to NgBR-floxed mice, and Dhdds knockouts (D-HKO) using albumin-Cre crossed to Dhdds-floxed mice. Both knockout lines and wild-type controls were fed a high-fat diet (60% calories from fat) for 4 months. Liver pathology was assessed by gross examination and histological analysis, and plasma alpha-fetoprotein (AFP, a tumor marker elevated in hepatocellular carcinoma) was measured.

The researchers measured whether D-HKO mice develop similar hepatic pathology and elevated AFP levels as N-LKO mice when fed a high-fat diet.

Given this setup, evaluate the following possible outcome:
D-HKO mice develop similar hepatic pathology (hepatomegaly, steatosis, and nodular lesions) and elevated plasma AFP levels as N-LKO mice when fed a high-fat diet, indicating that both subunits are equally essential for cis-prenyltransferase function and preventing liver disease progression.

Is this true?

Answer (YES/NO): NO